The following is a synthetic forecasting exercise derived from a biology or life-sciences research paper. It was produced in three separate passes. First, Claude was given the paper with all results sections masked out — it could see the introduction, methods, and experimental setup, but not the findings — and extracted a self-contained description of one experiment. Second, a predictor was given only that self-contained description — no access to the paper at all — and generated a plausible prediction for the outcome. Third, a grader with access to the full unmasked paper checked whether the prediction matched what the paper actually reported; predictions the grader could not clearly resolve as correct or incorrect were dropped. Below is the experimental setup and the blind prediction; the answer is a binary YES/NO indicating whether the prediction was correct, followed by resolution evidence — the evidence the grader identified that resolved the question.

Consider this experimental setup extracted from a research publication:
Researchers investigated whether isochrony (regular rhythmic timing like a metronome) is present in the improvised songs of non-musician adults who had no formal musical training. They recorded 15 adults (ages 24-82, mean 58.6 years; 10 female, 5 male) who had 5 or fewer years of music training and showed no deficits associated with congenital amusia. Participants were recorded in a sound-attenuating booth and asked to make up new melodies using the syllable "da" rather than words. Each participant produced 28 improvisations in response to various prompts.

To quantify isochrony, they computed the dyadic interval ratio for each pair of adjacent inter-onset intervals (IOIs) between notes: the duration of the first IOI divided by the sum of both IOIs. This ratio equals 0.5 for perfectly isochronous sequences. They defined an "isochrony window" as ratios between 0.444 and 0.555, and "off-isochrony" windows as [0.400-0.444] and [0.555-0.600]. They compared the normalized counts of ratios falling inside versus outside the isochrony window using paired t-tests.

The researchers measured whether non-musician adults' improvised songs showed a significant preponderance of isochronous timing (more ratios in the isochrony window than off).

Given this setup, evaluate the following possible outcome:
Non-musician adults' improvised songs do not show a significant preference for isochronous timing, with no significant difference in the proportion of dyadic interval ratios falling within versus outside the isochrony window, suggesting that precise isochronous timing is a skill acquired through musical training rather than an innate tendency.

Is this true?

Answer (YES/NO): NO